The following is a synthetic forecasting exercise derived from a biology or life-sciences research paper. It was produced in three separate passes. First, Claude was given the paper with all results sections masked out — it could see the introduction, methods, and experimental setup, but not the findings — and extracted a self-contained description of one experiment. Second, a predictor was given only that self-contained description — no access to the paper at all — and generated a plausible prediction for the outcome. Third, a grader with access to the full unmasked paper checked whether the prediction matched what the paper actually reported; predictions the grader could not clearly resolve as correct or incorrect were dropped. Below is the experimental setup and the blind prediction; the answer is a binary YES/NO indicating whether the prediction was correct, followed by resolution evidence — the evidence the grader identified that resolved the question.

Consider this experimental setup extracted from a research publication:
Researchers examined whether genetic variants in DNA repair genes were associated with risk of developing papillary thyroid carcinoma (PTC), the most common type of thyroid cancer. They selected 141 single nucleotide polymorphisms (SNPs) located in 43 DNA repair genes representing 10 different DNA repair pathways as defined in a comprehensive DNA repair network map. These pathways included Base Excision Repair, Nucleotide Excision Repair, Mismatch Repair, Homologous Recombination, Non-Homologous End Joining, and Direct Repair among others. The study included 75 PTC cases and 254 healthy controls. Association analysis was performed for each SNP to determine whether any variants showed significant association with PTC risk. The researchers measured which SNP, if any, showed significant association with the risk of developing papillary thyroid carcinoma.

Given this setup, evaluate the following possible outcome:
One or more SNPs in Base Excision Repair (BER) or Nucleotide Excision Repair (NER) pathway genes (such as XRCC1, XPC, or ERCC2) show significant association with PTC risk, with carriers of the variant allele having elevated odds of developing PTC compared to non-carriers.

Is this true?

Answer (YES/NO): NO